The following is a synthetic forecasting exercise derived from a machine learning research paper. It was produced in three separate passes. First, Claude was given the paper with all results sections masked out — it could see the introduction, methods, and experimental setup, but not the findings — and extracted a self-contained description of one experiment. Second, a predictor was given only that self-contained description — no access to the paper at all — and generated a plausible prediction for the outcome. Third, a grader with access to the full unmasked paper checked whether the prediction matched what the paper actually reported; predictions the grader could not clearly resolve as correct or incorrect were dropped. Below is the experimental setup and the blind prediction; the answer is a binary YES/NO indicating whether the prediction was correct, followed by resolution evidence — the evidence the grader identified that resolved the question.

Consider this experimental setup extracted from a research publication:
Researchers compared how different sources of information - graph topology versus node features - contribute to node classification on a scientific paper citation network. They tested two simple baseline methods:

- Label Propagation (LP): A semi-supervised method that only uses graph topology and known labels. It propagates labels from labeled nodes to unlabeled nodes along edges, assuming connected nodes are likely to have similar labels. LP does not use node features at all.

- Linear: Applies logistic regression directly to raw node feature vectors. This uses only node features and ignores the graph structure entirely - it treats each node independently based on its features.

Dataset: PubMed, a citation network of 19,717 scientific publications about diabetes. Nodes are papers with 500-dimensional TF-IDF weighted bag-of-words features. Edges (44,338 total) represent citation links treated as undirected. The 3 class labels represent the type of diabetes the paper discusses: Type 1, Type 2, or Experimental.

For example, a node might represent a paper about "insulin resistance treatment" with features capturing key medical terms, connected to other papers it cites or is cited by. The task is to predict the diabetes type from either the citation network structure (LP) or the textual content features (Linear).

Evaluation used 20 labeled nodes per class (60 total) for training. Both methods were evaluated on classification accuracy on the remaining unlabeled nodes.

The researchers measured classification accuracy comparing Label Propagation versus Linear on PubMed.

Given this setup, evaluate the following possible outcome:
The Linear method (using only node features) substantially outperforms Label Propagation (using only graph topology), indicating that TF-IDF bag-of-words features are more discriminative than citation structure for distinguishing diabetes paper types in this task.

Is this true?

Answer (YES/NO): NO